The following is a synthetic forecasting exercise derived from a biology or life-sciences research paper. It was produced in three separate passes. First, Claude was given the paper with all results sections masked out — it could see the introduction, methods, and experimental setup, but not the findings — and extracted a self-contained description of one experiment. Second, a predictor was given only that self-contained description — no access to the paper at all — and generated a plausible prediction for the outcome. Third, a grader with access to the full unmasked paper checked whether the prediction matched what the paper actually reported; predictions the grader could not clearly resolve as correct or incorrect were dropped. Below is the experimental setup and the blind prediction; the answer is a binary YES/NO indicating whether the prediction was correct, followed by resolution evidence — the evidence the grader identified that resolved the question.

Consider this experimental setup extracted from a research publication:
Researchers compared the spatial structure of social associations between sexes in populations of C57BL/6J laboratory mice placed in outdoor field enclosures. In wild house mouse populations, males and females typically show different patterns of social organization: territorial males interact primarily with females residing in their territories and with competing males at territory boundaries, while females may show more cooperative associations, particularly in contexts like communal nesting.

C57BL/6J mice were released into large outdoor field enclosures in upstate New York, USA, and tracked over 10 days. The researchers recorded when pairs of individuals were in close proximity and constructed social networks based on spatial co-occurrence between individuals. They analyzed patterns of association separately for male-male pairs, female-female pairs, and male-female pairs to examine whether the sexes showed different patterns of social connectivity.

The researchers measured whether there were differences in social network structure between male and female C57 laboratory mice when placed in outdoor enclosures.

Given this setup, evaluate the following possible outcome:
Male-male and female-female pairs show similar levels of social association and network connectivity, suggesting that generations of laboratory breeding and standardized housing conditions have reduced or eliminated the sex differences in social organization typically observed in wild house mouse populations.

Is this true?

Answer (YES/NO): NO